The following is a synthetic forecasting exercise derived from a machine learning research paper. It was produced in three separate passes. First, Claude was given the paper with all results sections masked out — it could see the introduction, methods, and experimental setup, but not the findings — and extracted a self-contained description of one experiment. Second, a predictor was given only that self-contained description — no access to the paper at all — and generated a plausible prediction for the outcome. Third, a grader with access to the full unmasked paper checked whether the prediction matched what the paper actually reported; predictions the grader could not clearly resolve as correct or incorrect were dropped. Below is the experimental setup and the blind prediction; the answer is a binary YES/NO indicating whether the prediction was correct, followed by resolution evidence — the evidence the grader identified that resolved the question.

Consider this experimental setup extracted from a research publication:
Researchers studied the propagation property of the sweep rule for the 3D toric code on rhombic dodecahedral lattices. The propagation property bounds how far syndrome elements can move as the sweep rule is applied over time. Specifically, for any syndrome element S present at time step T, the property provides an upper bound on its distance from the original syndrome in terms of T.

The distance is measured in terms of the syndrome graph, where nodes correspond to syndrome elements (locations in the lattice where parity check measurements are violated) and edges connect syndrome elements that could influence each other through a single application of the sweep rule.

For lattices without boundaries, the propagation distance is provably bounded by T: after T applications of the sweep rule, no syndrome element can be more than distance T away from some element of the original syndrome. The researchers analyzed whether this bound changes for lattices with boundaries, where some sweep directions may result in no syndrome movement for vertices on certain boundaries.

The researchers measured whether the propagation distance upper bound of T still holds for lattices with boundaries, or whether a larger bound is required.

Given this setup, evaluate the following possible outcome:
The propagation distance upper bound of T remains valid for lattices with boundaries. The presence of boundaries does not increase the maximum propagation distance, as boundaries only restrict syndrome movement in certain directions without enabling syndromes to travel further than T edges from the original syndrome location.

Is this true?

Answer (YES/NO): YES